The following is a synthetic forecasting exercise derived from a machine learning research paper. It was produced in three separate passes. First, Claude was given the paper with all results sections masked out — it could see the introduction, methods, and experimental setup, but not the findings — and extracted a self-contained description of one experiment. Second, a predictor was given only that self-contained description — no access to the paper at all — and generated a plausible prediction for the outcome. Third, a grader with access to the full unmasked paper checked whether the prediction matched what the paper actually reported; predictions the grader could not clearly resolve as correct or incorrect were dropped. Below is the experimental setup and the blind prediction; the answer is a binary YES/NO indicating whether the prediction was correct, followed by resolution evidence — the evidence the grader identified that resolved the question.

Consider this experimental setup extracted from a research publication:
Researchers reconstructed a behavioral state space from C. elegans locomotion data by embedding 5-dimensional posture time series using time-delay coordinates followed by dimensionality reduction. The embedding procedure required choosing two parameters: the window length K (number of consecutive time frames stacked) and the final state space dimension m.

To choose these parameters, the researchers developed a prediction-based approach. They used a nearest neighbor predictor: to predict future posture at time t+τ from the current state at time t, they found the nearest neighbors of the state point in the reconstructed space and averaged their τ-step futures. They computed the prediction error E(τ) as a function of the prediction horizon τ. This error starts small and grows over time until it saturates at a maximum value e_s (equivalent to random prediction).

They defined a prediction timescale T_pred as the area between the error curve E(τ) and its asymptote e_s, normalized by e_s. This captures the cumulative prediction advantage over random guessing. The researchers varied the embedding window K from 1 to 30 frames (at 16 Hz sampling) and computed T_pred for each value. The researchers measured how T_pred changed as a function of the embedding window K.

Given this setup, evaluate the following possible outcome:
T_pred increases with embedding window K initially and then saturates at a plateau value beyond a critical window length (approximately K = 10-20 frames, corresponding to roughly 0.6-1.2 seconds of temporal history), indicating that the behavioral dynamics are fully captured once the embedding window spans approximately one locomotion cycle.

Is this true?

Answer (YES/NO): NO